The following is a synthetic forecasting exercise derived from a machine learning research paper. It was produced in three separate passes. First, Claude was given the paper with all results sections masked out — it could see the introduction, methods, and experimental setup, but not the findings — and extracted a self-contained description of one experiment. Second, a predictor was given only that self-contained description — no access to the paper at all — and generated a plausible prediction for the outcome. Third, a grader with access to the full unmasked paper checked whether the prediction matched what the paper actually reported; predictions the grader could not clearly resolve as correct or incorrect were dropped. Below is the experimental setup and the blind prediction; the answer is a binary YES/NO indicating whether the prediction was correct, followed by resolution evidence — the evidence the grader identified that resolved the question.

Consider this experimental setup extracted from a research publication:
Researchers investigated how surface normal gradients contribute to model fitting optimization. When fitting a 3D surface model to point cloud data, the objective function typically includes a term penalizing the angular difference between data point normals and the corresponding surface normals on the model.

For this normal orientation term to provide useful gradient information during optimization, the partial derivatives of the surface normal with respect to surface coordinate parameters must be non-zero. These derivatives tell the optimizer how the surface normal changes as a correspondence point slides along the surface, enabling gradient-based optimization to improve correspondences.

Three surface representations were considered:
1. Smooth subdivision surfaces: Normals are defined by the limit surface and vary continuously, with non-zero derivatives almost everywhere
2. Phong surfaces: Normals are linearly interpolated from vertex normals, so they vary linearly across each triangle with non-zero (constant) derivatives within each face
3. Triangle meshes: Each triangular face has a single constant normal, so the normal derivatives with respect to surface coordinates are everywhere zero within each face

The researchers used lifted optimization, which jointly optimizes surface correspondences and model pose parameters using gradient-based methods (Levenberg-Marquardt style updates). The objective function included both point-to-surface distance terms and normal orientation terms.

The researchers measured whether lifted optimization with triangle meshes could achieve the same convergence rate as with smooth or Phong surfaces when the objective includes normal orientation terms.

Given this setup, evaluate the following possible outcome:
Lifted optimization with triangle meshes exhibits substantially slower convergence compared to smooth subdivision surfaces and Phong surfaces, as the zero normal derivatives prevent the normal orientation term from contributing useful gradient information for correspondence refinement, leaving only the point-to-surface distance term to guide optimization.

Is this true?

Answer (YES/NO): YES